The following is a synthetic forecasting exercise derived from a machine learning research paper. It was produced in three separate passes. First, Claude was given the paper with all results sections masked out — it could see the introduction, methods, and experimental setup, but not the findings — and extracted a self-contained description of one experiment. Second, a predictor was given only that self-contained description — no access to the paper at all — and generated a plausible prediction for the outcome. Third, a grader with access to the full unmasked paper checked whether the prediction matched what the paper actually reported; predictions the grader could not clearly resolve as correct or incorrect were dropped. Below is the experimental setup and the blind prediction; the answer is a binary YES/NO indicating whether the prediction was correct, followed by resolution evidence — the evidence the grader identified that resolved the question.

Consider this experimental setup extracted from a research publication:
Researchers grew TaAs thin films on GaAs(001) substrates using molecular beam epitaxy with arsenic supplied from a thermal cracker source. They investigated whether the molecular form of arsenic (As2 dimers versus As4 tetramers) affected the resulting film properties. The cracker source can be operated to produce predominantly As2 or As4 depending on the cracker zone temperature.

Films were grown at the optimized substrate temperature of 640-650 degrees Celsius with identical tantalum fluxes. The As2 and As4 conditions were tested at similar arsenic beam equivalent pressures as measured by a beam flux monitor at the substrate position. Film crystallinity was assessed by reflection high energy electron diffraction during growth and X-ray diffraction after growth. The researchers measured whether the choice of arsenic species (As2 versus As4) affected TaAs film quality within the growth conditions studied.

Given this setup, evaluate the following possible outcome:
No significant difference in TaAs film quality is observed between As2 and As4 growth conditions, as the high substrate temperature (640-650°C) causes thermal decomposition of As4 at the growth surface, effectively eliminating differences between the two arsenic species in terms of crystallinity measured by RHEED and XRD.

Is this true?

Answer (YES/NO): YES